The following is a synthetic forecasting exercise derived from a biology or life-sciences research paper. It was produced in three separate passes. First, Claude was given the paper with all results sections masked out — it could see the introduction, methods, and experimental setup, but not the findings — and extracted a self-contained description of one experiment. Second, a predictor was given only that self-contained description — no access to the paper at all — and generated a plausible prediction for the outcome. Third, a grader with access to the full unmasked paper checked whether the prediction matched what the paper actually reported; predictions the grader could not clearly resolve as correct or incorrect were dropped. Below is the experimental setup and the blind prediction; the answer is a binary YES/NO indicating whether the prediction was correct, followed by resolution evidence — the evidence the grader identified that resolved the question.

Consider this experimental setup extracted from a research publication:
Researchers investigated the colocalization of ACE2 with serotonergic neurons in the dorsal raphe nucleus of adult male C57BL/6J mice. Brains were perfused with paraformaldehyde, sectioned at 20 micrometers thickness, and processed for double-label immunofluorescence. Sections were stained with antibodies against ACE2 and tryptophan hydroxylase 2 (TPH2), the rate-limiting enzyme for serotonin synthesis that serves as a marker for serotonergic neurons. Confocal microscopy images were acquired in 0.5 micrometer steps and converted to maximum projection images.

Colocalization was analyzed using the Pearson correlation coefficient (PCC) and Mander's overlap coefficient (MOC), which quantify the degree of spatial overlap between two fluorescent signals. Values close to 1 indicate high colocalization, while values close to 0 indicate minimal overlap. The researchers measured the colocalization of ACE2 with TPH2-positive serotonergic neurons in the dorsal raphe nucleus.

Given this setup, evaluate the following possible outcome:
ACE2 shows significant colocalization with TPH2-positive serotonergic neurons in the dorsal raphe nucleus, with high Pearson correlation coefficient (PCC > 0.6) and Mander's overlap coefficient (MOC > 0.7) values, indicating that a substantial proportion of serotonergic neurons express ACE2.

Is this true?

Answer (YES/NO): NO